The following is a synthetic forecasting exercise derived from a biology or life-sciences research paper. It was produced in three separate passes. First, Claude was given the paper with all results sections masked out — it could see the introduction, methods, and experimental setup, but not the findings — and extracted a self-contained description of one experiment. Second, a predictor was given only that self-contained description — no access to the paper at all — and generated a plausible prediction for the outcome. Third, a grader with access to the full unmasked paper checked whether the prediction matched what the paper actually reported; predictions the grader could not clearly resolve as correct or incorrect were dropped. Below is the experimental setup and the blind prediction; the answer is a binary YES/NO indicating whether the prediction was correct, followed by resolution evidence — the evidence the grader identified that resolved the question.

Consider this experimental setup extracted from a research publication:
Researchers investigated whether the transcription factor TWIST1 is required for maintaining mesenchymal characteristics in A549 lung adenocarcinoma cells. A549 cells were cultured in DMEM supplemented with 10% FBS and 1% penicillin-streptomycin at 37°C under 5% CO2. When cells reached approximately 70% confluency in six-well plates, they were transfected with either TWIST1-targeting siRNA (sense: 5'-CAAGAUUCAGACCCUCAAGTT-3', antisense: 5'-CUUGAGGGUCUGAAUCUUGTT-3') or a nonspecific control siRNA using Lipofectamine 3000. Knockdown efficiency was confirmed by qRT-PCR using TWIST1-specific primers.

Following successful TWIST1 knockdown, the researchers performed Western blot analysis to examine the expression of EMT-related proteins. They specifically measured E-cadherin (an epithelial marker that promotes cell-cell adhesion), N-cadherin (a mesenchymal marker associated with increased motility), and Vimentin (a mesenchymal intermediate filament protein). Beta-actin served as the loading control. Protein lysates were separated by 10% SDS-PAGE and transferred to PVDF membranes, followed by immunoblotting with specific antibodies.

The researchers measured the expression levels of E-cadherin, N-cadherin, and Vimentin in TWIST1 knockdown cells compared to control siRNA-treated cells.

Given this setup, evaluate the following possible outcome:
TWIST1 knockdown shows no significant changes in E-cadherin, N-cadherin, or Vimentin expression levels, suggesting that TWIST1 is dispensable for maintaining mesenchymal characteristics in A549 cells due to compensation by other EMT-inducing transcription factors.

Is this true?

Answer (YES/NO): NO